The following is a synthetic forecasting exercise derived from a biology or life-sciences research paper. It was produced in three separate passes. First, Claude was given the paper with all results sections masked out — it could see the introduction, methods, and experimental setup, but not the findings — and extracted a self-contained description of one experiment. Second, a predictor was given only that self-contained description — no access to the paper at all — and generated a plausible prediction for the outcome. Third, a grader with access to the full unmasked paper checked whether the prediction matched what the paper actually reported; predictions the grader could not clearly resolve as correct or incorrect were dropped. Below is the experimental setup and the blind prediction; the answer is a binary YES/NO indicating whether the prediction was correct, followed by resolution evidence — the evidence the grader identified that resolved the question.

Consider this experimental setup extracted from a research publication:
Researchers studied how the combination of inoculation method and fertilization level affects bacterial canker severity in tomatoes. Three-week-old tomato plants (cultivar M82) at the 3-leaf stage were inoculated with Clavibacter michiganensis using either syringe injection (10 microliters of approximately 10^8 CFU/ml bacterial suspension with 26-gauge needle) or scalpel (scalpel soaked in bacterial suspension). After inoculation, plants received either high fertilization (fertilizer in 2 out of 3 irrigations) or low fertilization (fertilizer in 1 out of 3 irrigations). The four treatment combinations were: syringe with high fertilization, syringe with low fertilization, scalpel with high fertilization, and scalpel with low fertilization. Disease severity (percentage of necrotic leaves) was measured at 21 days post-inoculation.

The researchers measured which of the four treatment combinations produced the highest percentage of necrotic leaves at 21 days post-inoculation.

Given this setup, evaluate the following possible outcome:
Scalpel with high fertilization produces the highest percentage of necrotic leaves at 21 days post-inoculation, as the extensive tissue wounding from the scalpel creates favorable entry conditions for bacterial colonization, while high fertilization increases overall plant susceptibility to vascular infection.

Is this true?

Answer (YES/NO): NO